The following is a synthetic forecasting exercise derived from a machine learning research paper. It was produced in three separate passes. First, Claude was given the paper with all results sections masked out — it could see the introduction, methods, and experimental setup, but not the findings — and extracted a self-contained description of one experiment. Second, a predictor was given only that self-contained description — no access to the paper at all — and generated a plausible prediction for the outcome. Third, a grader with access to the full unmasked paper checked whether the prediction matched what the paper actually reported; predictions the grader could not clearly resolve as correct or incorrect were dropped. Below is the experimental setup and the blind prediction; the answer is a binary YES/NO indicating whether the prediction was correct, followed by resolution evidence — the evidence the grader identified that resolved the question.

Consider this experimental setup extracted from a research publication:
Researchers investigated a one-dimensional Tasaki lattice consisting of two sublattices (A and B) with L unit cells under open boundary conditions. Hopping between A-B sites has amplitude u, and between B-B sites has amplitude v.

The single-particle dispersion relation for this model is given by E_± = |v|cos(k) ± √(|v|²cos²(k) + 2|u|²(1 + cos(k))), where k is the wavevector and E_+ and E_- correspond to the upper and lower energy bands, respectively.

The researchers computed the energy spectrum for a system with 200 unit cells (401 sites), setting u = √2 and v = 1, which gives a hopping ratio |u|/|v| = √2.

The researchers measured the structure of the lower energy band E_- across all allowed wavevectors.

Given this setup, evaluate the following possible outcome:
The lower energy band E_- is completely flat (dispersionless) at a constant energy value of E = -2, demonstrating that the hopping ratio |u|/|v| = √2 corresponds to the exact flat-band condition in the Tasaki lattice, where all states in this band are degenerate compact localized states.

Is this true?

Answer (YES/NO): YES